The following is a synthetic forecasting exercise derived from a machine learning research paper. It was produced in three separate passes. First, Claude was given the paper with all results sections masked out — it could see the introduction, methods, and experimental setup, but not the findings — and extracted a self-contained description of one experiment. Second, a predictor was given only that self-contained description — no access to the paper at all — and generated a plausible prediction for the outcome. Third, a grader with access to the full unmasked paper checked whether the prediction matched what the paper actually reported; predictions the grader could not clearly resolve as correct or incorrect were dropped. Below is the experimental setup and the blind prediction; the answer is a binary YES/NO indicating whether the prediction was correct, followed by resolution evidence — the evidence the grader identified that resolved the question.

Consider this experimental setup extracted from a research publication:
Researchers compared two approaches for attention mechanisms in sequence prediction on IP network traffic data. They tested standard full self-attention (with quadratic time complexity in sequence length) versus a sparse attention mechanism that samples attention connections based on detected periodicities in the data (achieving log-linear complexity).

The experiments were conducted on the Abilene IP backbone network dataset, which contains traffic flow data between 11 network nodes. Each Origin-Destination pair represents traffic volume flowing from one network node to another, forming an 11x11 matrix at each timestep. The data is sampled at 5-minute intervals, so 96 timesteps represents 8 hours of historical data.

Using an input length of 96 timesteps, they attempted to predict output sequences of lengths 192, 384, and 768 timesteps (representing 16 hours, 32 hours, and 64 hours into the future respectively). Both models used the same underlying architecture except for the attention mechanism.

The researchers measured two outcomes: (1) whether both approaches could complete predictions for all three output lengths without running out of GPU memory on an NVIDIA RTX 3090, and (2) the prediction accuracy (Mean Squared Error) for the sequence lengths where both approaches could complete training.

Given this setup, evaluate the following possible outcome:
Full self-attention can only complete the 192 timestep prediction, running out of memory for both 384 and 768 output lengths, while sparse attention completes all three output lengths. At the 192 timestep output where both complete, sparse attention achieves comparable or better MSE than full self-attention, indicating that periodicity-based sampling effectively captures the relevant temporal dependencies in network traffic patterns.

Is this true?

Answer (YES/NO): NO